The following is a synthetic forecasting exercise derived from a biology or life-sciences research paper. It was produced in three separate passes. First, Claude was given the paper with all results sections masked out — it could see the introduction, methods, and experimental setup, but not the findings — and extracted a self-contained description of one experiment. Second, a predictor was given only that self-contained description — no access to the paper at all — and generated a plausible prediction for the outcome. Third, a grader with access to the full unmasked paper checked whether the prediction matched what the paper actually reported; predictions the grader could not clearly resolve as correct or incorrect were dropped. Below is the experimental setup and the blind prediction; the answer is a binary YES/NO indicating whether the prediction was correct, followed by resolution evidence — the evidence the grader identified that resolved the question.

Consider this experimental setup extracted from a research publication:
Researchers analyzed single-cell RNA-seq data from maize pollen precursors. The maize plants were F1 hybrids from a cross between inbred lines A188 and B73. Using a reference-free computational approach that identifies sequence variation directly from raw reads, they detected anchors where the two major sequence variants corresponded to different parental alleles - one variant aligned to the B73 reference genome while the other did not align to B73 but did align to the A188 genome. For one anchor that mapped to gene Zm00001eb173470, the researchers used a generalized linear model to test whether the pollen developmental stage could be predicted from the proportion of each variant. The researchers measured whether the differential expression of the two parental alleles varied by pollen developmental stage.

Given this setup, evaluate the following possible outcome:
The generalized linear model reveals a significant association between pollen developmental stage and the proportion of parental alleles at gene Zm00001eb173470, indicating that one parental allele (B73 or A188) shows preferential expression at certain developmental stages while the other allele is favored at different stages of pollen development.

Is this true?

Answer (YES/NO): YES